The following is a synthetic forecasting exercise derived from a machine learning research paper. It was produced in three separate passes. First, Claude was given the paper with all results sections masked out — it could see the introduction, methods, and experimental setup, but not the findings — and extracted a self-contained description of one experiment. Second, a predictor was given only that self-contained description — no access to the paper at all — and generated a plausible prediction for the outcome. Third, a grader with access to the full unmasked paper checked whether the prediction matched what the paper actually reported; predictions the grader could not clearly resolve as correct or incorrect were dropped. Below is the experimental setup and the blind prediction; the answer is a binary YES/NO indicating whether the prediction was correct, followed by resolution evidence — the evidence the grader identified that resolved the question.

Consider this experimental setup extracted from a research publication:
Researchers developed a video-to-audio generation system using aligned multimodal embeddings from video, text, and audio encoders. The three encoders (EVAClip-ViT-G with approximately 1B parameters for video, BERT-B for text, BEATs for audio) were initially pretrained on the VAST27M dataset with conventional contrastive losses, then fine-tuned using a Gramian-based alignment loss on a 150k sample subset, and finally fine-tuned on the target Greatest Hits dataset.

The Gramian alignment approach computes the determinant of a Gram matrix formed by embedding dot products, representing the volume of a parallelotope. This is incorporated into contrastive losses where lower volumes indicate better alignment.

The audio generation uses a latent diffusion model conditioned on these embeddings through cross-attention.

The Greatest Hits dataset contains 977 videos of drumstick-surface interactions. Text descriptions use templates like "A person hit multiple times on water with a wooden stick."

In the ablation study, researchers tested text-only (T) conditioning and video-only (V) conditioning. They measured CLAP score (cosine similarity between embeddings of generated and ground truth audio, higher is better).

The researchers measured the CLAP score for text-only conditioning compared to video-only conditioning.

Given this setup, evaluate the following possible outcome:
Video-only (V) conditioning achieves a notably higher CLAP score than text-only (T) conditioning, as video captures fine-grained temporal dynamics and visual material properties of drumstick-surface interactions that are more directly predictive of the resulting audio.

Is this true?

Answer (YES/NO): YES